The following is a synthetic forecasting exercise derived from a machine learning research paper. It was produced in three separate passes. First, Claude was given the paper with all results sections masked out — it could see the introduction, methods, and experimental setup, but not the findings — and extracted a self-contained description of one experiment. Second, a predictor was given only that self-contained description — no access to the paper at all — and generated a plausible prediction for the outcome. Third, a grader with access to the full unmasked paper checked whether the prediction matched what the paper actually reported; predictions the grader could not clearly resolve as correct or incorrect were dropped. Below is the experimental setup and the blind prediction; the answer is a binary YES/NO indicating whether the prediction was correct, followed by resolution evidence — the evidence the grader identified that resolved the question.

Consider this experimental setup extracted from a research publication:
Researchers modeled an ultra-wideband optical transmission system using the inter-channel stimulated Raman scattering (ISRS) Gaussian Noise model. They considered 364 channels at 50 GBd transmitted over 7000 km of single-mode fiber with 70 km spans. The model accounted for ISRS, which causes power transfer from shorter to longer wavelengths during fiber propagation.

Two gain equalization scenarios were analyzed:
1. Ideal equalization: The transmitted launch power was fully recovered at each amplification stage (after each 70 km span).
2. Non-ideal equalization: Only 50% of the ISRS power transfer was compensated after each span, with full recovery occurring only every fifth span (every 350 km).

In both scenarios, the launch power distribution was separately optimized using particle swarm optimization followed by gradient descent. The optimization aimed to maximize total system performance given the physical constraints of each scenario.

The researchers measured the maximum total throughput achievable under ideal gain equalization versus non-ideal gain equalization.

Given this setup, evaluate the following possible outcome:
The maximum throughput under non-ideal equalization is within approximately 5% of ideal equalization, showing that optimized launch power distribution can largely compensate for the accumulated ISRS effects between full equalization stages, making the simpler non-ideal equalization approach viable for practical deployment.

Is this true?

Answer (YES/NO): NO